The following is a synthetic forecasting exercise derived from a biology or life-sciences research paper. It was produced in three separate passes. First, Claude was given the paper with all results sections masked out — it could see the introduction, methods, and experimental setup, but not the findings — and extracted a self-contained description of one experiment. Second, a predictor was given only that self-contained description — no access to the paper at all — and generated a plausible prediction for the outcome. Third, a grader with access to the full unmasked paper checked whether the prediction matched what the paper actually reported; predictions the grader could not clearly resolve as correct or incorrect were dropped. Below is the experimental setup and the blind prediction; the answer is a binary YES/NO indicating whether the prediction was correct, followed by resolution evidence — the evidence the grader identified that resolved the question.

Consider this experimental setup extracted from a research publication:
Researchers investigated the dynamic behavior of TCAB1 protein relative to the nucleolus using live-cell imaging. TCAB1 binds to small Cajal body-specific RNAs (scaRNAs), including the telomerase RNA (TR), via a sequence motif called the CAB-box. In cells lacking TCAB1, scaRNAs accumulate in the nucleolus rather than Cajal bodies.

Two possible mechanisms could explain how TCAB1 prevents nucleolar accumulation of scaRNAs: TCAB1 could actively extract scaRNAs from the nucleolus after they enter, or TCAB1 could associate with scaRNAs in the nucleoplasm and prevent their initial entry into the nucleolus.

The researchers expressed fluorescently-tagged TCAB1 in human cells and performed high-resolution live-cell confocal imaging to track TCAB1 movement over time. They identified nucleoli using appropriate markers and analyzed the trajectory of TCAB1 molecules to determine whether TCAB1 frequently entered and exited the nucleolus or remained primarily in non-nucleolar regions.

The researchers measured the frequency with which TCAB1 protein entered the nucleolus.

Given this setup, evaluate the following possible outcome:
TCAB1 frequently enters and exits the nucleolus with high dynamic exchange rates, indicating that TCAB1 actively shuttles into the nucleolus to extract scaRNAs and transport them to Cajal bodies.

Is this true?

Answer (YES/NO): NO